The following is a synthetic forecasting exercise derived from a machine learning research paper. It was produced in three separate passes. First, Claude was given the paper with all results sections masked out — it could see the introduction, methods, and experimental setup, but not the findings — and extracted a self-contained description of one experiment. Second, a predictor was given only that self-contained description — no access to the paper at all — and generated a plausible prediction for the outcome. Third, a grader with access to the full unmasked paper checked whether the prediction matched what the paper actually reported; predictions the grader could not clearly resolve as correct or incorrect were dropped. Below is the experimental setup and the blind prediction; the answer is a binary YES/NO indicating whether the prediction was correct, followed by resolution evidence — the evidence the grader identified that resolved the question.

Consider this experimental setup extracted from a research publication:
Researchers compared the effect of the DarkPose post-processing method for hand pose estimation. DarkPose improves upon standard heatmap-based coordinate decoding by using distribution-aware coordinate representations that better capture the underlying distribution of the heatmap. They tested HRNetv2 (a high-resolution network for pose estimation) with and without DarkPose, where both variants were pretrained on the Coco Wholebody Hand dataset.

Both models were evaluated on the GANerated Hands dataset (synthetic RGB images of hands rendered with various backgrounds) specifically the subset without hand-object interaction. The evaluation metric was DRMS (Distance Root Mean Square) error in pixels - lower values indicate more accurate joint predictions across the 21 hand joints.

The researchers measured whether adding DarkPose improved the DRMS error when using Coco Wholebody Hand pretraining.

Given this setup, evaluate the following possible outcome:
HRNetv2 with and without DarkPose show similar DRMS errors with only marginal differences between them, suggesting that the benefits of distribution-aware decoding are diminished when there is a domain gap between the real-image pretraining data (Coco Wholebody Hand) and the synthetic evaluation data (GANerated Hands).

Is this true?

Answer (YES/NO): YES